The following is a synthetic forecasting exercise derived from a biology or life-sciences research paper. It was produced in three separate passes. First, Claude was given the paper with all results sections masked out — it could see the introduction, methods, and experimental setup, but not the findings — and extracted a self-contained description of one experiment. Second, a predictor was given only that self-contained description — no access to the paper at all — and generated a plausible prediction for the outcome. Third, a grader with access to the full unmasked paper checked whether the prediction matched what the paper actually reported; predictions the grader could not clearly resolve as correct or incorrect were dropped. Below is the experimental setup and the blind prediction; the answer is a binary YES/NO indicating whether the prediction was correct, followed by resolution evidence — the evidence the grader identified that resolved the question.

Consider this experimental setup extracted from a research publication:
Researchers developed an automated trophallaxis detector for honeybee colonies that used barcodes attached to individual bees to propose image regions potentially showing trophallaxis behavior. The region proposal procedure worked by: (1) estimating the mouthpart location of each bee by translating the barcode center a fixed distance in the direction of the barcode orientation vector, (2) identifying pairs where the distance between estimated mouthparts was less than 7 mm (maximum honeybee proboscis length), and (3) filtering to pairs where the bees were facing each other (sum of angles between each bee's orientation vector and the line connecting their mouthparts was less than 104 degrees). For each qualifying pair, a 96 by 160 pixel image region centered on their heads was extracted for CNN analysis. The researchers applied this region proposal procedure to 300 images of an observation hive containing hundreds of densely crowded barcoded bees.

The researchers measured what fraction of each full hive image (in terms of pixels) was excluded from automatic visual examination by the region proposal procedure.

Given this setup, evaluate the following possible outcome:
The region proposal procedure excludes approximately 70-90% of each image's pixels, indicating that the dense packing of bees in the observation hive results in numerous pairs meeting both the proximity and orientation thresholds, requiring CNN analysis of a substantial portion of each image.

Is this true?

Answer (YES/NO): NO